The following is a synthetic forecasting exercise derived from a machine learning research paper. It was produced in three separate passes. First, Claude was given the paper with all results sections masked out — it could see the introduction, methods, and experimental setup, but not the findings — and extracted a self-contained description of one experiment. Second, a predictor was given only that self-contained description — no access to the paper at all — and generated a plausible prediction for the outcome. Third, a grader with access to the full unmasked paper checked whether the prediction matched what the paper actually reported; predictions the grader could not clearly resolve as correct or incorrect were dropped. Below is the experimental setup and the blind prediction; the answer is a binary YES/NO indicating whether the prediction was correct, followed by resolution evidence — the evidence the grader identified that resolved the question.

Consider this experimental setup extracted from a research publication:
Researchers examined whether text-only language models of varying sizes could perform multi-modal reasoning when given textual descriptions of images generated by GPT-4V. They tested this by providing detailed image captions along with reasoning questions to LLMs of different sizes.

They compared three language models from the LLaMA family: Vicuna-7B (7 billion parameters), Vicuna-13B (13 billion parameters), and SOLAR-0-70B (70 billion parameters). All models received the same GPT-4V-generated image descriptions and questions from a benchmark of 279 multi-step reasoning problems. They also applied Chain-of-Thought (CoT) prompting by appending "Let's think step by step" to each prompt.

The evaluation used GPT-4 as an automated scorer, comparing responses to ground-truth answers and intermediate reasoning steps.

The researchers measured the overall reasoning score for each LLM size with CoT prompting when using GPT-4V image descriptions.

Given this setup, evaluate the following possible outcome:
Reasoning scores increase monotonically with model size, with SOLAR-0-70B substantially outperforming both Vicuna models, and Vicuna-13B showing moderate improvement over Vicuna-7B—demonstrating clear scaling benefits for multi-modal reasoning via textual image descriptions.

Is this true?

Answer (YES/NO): NO